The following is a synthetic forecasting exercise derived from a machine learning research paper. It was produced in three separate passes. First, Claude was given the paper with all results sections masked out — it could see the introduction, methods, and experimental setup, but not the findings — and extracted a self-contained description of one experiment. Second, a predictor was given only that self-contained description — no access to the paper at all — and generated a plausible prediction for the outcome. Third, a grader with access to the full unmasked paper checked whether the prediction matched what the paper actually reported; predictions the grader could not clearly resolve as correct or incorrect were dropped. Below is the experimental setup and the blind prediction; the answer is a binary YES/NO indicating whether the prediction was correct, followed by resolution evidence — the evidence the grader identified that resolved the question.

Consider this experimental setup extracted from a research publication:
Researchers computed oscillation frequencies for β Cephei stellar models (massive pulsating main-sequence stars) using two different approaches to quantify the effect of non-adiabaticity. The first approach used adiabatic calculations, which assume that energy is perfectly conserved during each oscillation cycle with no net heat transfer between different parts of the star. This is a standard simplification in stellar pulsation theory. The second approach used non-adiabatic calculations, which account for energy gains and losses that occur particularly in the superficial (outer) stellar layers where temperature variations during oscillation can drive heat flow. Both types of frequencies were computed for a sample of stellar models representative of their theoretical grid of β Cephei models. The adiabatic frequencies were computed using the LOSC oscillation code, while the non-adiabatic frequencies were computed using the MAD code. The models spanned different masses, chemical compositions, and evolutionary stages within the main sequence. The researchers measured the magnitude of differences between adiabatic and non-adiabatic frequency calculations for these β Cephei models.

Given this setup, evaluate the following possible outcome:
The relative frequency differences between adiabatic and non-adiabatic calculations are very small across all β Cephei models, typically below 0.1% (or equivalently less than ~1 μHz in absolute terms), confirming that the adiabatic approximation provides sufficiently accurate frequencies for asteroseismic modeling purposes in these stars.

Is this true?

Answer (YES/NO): NO